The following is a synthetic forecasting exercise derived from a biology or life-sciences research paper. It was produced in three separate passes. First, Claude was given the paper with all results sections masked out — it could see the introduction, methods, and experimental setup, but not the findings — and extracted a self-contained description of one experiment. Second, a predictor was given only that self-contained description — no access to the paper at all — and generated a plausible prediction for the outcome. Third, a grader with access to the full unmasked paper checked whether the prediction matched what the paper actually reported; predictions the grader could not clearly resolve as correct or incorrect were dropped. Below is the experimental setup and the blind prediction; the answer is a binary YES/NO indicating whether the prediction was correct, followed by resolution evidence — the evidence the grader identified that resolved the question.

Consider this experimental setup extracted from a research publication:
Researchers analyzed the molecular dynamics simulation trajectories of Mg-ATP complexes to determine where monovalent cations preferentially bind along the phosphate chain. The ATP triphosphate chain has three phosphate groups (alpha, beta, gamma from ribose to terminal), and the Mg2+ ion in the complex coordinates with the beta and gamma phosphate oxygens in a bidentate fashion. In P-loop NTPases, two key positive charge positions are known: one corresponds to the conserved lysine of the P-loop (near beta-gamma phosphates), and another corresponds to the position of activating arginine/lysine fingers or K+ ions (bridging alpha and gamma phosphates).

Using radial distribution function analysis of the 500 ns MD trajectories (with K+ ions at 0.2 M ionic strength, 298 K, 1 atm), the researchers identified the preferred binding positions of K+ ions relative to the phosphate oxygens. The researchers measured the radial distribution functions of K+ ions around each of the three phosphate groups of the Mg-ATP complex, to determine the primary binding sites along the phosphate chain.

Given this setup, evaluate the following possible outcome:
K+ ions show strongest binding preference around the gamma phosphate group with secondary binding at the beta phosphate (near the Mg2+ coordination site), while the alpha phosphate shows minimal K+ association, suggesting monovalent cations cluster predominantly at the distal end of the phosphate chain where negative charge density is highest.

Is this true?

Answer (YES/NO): NO